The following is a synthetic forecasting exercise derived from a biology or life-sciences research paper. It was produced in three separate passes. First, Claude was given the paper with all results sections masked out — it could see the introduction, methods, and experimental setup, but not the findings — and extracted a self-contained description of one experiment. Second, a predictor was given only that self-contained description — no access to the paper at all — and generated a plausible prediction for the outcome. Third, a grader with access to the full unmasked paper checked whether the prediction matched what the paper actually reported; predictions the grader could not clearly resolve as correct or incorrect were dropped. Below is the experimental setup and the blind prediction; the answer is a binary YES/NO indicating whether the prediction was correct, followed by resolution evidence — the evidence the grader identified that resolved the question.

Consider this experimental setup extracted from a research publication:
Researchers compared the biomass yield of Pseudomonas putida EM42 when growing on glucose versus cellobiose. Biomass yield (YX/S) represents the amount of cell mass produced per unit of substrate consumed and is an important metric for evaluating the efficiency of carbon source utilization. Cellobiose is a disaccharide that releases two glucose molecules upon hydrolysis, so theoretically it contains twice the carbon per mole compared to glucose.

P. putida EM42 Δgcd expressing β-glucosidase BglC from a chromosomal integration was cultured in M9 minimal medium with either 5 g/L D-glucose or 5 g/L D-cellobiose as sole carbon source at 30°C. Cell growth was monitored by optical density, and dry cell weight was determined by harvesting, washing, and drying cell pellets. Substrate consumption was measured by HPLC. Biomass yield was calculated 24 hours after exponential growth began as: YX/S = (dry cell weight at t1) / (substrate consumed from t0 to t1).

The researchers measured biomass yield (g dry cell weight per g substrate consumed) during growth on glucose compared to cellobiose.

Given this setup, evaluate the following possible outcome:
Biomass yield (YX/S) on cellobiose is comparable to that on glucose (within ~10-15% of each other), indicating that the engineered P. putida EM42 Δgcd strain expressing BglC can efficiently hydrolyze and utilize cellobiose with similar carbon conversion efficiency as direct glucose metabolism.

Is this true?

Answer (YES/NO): NO